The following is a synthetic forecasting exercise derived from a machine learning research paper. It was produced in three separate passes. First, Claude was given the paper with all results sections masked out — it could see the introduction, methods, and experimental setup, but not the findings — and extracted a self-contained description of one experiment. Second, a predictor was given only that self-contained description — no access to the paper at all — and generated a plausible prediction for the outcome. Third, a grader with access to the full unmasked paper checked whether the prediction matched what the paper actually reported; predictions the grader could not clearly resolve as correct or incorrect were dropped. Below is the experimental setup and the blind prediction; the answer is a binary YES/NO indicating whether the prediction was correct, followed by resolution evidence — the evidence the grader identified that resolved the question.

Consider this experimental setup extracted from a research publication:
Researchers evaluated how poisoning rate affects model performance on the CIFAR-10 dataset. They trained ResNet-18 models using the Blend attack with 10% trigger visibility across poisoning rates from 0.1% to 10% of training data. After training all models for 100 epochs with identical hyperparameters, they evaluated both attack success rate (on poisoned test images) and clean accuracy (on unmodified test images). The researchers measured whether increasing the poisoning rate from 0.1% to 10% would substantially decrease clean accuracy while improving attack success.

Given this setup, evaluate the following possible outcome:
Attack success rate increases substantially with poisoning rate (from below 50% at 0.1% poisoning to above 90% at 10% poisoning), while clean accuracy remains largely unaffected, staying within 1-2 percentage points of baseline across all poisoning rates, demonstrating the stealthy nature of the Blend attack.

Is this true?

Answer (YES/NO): NO